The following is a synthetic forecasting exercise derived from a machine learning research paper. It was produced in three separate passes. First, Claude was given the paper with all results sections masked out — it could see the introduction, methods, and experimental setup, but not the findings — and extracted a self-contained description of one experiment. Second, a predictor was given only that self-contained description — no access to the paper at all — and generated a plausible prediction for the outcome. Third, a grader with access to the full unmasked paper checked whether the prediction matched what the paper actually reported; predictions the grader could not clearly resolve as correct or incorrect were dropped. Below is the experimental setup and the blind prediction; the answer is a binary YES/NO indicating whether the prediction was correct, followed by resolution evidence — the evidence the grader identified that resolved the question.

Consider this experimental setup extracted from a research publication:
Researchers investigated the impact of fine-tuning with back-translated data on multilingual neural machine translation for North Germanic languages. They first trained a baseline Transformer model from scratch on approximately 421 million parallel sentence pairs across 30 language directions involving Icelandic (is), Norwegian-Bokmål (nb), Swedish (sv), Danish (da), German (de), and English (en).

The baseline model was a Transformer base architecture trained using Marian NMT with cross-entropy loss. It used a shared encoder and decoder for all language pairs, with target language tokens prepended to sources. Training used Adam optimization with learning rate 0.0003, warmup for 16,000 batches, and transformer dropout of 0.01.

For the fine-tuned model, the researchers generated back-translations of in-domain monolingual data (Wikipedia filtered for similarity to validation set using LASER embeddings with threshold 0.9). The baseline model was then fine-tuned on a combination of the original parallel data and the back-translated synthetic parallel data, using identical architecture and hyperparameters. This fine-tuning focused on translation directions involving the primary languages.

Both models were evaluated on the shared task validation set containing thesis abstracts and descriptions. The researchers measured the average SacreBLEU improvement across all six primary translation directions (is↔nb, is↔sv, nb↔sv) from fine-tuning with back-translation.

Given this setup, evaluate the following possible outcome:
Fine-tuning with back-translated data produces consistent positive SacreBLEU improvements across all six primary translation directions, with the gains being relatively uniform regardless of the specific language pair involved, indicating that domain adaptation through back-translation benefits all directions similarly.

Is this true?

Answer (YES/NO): NO